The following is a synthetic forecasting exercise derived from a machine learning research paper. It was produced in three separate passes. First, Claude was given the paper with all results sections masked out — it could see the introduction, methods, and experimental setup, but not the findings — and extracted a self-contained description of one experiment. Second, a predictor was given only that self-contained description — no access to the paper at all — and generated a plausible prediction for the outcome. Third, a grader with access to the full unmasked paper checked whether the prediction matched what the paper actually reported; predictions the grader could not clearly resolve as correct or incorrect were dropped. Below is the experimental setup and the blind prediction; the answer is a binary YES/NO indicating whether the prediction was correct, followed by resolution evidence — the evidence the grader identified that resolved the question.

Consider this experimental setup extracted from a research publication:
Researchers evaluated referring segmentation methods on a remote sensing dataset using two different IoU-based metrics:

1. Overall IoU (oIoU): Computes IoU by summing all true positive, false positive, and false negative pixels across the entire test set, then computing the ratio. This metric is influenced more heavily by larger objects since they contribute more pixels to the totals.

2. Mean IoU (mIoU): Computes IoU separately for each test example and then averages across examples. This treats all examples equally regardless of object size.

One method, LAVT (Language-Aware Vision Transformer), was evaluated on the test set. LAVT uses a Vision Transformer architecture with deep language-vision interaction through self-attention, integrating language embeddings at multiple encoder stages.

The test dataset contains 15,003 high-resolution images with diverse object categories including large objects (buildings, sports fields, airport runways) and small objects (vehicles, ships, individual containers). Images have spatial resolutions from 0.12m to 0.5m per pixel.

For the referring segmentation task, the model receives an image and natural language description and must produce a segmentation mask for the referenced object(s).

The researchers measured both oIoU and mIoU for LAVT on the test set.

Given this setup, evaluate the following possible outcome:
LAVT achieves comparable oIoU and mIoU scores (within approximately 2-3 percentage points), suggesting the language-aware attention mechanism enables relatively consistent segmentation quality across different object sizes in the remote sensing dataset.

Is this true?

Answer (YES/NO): NO